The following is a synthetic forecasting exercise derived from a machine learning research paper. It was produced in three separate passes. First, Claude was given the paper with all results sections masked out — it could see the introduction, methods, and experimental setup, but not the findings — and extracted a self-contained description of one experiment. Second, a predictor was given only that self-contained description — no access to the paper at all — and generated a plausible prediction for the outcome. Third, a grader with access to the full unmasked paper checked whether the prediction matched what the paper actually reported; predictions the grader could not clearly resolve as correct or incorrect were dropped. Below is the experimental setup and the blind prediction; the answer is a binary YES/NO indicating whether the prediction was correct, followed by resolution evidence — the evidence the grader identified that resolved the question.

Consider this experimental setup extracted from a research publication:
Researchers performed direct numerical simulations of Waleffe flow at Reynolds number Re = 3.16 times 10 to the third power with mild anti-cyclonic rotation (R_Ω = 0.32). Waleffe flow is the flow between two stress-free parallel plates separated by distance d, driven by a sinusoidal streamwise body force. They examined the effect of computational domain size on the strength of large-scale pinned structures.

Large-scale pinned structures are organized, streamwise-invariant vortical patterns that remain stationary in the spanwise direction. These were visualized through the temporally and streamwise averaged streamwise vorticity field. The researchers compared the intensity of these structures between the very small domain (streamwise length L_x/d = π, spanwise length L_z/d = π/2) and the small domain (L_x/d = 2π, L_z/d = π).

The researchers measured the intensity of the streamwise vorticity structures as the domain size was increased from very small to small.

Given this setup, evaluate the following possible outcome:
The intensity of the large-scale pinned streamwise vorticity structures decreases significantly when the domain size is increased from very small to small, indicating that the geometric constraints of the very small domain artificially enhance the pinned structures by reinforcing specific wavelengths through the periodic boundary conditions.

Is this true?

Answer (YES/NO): NO